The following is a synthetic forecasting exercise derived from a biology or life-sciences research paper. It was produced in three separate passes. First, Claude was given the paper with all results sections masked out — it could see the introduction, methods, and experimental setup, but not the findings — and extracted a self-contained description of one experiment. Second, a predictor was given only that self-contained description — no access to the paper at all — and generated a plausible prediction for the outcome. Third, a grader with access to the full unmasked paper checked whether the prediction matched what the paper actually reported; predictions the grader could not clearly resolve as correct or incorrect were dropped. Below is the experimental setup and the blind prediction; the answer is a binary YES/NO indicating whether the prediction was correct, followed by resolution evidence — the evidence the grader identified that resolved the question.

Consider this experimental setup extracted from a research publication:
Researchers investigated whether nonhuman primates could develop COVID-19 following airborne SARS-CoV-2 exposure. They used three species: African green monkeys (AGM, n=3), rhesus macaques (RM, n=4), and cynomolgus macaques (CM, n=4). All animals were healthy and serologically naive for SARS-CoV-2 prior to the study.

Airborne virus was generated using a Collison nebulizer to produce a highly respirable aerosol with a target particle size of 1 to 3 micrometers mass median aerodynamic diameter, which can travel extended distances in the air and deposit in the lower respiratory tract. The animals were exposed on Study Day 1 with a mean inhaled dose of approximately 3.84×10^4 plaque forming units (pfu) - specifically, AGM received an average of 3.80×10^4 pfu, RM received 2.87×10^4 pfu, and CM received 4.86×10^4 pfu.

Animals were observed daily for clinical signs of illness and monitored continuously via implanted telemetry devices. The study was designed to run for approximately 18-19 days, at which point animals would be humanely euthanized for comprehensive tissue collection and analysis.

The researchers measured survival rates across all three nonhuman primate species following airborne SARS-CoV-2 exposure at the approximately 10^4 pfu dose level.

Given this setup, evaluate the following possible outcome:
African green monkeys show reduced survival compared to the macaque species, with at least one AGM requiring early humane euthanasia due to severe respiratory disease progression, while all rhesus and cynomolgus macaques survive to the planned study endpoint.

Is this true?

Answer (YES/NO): NO